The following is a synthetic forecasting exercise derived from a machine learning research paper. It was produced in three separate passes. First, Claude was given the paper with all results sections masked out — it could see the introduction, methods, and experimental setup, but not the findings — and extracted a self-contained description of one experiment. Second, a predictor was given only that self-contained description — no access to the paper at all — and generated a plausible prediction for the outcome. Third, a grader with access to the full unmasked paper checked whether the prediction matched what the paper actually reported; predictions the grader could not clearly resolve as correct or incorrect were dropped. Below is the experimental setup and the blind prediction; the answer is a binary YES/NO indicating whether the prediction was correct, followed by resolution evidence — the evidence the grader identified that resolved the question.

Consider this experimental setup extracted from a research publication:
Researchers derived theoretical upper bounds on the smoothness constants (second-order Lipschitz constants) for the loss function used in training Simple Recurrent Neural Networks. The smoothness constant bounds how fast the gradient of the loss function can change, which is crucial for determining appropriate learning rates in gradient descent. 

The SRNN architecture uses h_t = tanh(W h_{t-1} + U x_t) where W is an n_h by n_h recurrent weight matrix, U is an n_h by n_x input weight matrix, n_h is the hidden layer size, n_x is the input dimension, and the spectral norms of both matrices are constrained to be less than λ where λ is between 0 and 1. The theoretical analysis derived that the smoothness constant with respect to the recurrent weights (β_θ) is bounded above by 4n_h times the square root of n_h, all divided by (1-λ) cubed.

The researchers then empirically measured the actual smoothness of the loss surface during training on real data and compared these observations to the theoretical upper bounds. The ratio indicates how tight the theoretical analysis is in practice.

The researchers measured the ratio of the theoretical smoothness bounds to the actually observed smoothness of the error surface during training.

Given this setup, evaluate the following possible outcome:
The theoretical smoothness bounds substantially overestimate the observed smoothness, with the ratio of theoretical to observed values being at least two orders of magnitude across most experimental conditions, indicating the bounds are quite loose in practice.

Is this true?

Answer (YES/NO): YES